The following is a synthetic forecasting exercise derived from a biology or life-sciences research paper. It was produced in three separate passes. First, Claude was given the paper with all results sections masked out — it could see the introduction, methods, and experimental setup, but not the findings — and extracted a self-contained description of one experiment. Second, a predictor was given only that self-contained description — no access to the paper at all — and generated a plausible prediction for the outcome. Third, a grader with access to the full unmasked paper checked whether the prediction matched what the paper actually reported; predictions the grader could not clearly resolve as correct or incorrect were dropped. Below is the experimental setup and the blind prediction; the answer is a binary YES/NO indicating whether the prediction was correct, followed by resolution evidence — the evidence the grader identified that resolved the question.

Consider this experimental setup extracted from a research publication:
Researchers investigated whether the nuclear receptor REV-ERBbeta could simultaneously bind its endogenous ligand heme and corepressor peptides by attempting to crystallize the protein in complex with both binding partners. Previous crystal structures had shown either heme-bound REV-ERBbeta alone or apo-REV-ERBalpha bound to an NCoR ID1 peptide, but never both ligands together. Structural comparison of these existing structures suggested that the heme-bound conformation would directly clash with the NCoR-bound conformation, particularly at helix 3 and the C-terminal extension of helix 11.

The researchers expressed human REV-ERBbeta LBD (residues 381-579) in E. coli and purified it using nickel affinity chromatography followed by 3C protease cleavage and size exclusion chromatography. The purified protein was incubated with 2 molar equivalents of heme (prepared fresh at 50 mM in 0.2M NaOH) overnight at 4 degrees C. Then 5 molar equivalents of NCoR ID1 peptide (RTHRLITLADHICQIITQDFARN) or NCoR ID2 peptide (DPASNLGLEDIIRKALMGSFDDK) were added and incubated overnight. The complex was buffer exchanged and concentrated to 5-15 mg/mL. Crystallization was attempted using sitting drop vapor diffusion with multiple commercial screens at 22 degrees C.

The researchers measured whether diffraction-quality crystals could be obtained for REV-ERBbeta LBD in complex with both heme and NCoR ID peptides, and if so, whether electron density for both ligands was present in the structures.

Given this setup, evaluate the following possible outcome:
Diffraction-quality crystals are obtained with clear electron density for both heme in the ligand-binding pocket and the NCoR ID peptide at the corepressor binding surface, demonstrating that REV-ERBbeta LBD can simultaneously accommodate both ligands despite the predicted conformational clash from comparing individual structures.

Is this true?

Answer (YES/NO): YES